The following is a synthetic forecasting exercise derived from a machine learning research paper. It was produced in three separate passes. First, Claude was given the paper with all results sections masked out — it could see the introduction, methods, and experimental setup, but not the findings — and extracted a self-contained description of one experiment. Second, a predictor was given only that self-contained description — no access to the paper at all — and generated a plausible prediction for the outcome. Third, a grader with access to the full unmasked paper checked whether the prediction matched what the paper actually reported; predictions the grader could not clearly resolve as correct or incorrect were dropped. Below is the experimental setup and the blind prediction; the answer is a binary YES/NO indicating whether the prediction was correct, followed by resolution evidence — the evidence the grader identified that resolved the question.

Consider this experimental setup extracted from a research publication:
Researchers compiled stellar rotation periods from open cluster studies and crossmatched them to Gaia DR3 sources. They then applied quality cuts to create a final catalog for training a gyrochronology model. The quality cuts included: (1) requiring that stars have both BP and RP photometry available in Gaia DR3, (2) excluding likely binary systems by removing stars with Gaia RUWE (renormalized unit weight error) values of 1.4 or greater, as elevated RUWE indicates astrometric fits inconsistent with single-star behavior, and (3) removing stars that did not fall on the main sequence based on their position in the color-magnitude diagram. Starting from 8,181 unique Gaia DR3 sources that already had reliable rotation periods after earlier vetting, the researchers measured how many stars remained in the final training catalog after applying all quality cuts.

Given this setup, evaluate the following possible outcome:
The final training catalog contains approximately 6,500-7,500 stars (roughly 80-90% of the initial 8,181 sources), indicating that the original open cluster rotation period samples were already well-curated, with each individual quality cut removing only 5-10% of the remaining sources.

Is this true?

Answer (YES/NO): NO